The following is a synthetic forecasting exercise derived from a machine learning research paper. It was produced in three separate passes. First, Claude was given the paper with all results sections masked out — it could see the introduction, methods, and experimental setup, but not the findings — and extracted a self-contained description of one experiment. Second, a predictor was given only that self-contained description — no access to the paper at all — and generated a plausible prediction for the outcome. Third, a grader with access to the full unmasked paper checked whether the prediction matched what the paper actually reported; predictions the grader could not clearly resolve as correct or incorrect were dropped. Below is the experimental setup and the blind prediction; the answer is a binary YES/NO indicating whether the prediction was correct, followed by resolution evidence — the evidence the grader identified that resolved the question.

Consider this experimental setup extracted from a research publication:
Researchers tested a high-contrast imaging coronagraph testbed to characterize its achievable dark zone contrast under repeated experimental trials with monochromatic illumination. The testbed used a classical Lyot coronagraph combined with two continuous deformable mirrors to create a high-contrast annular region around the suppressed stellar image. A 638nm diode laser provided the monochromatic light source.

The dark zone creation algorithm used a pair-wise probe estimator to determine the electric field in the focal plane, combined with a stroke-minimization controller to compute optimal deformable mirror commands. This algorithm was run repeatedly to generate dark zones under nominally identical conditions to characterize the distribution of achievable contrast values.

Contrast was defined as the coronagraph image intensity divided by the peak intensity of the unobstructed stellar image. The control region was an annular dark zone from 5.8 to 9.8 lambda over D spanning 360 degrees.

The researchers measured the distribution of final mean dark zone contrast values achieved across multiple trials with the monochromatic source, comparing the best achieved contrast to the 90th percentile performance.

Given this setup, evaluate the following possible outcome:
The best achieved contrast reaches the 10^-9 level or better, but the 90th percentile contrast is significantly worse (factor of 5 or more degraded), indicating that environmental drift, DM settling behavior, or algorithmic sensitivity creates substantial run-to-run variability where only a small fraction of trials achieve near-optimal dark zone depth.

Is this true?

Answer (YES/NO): NO